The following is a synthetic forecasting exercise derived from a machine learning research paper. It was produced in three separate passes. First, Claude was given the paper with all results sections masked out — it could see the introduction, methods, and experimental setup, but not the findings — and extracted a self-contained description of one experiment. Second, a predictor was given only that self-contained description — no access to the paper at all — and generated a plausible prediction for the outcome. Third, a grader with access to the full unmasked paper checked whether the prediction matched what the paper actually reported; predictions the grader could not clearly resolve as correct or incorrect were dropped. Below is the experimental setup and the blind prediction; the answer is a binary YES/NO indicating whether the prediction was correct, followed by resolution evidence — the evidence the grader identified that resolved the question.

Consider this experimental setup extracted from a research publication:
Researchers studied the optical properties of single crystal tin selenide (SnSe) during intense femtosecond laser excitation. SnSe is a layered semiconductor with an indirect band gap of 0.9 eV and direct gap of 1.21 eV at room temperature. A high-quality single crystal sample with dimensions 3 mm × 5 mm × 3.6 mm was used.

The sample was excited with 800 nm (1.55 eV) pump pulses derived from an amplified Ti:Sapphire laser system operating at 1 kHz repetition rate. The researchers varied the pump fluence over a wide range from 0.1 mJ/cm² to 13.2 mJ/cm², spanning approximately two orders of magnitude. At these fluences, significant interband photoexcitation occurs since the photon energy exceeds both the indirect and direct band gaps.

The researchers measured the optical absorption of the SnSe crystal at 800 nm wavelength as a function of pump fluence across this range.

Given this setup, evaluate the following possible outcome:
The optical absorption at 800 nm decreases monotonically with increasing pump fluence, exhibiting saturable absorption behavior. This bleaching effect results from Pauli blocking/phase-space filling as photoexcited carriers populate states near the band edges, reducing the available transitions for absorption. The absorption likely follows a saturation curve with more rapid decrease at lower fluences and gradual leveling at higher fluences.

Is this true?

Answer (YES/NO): NO